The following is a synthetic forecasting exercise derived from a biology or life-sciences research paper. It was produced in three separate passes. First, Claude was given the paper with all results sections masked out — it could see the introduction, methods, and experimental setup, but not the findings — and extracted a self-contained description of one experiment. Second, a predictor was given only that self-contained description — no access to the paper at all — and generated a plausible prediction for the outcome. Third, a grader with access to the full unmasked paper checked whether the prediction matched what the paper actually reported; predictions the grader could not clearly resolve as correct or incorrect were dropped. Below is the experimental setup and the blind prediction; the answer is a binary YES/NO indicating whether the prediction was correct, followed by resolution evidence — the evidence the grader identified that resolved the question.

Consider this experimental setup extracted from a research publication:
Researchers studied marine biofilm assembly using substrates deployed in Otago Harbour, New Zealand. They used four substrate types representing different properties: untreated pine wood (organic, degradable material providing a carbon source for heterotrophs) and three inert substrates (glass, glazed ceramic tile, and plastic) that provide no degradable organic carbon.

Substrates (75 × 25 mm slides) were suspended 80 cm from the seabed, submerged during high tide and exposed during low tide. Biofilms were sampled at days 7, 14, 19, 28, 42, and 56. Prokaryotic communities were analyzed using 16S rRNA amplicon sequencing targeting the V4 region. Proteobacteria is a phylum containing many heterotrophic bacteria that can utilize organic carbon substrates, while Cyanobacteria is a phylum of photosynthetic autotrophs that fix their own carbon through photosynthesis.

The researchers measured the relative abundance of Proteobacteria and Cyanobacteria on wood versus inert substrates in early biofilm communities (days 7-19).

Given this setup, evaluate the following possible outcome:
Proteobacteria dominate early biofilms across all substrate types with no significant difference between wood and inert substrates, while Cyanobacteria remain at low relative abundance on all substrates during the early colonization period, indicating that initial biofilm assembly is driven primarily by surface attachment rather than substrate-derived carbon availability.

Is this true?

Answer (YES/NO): NO